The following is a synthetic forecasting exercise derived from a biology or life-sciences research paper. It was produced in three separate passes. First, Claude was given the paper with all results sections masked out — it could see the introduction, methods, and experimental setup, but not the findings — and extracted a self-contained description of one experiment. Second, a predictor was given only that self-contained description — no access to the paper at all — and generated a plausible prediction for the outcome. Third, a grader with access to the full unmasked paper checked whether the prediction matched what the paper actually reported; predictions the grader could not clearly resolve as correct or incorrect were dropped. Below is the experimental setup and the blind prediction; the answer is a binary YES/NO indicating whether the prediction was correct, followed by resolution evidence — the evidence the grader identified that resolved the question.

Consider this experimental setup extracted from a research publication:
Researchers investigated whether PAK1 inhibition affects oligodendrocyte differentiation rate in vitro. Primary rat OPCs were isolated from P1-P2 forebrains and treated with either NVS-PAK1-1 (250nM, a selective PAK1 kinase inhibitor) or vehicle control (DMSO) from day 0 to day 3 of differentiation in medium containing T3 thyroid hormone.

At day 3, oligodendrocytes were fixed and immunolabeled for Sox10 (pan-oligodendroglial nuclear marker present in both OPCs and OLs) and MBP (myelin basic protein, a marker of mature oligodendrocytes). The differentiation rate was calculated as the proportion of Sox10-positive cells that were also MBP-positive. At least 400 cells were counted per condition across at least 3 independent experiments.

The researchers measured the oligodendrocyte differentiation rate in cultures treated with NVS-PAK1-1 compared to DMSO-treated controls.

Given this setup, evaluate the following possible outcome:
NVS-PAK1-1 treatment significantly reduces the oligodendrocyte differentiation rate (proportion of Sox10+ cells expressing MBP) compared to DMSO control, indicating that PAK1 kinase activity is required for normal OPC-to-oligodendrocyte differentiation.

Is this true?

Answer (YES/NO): NO